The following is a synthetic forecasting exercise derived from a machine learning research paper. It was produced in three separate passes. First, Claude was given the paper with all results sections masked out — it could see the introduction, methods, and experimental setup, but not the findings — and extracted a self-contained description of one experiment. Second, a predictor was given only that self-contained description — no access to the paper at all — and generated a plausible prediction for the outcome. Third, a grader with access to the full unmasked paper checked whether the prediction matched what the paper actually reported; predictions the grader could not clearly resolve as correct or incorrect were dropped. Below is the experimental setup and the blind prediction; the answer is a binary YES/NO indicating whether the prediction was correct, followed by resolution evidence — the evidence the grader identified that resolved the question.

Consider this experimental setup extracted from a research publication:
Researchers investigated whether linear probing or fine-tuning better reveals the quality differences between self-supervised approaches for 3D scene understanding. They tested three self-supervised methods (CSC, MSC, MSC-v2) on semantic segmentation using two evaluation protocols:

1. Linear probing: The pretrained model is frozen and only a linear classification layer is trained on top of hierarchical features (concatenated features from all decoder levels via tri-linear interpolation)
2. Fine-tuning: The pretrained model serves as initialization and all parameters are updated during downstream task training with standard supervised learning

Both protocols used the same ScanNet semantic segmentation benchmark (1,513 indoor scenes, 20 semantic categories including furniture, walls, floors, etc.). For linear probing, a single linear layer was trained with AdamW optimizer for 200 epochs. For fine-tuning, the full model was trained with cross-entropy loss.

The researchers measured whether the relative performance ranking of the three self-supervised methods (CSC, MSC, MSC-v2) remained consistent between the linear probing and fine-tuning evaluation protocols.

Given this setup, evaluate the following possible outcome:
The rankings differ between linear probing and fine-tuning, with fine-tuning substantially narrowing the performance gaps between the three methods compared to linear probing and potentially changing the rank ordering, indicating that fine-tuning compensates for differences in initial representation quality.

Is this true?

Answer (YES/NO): NO